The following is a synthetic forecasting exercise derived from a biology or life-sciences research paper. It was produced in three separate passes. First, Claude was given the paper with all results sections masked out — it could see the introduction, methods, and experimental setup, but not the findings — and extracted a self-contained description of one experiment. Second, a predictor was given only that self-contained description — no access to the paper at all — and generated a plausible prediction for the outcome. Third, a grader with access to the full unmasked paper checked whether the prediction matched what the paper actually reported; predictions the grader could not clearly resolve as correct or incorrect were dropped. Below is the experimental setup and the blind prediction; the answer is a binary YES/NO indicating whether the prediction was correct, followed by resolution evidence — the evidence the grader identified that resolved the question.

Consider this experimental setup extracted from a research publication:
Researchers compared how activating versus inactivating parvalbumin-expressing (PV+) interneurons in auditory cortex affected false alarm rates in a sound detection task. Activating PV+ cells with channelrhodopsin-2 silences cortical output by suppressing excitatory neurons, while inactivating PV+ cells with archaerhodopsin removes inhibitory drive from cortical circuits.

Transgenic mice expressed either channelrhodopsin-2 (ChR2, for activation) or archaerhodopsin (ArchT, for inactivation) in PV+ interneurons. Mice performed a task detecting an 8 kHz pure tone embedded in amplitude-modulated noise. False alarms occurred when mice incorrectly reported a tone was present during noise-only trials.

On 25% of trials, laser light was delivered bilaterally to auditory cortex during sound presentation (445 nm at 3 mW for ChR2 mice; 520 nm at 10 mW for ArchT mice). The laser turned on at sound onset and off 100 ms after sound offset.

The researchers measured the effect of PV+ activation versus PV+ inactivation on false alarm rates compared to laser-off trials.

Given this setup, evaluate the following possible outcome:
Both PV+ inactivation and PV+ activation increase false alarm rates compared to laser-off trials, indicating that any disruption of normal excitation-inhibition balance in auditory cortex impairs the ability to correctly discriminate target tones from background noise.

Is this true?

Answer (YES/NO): NO